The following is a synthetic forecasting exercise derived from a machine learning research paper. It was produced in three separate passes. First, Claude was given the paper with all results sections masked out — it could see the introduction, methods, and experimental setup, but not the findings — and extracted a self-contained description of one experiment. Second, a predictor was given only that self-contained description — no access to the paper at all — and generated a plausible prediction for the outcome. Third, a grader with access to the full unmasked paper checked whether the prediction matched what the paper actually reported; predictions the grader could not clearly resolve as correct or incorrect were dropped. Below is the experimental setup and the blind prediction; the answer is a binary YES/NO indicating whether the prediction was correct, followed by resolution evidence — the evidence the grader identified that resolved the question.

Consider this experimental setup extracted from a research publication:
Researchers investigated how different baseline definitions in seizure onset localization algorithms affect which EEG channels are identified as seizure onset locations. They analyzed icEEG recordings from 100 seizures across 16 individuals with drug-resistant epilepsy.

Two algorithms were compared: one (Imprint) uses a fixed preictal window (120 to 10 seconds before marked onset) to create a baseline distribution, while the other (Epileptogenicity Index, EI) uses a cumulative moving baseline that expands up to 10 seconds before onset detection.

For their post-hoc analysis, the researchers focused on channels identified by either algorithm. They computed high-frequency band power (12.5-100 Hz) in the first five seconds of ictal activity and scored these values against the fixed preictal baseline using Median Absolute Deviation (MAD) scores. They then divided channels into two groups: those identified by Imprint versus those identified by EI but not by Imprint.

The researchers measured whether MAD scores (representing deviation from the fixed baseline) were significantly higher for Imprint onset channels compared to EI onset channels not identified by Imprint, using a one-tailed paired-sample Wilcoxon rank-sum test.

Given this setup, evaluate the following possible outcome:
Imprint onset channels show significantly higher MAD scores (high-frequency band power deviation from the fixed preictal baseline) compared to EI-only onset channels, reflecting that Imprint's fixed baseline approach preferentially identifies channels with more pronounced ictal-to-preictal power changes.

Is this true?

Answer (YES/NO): YES